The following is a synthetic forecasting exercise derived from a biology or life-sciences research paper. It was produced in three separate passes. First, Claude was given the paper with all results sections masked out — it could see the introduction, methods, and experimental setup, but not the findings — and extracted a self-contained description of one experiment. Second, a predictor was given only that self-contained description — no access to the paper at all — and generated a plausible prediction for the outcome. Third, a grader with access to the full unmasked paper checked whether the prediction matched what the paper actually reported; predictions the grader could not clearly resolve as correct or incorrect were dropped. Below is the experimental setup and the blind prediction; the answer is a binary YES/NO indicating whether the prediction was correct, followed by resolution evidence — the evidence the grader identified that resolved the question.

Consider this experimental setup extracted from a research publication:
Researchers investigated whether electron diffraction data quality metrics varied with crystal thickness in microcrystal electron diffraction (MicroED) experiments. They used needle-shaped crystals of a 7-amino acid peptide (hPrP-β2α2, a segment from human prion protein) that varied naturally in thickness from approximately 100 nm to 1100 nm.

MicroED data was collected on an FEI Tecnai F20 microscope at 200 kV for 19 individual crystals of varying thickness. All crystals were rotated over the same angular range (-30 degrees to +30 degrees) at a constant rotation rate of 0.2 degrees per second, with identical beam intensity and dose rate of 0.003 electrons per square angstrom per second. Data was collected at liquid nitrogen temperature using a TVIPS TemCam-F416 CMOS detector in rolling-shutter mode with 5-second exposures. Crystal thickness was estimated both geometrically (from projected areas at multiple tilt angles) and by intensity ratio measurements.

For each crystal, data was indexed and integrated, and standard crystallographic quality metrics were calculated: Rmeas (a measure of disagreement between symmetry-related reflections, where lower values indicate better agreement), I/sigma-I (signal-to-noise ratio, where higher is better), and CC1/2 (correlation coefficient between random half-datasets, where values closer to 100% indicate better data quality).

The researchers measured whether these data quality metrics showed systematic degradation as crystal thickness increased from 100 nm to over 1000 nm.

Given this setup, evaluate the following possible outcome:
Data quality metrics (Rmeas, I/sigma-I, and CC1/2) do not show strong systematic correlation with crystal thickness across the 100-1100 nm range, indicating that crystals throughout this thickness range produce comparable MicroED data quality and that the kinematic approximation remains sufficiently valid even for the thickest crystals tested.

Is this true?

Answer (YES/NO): YES